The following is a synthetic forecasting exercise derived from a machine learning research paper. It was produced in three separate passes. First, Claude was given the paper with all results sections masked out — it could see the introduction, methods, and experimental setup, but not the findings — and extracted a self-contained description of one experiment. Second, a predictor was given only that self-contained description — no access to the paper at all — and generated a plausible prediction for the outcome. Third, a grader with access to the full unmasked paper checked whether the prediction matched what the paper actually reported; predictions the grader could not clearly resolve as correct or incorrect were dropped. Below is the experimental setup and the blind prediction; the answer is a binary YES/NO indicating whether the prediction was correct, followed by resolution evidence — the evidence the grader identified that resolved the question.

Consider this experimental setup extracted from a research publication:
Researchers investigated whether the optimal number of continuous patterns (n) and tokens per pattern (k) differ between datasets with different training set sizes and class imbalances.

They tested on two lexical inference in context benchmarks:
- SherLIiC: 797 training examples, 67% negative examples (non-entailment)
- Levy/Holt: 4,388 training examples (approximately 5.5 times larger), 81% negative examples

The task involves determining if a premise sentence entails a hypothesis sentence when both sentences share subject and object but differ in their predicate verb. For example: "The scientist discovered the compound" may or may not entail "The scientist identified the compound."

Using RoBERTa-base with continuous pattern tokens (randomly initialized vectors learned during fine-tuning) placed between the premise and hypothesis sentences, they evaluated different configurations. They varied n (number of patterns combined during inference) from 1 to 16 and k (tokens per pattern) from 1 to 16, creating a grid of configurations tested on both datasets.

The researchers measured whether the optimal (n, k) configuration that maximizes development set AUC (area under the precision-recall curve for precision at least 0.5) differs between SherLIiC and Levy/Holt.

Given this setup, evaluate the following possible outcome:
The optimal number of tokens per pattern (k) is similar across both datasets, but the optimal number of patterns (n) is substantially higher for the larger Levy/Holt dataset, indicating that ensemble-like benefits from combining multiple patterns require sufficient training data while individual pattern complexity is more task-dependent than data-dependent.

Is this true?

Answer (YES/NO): NO